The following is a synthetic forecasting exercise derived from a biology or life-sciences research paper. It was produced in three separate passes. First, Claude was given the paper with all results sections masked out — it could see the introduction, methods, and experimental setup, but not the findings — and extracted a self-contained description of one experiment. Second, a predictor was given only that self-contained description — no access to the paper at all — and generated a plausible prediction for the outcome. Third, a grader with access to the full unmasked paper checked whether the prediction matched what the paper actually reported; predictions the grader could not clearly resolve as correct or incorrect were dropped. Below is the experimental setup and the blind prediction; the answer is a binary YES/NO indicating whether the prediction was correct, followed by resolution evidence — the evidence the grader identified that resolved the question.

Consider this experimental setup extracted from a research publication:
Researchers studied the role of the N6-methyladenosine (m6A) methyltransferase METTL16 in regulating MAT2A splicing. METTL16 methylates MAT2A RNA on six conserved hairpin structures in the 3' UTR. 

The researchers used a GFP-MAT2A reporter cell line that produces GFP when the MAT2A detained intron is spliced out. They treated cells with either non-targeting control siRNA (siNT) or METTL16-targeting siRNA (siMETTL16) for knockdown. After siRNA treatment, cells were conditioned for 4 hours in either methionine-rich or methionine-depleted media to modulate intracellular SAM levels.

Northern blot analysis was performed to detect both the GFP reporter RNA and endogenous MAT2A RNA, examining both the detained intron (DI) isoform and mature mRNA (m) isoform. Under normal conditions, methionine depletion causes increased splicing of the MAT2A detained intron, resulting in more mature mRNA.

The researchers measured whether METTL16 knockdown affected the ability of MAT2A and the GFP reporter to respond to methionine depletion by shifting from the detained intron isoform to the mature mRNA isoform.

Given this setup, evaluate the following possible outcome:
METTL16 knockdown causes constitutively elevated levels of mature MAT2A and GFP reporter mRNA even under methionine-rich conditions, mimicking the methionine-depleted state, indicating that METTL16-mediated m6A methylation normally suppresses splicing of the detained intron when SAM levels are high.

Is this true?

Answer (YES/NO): NO